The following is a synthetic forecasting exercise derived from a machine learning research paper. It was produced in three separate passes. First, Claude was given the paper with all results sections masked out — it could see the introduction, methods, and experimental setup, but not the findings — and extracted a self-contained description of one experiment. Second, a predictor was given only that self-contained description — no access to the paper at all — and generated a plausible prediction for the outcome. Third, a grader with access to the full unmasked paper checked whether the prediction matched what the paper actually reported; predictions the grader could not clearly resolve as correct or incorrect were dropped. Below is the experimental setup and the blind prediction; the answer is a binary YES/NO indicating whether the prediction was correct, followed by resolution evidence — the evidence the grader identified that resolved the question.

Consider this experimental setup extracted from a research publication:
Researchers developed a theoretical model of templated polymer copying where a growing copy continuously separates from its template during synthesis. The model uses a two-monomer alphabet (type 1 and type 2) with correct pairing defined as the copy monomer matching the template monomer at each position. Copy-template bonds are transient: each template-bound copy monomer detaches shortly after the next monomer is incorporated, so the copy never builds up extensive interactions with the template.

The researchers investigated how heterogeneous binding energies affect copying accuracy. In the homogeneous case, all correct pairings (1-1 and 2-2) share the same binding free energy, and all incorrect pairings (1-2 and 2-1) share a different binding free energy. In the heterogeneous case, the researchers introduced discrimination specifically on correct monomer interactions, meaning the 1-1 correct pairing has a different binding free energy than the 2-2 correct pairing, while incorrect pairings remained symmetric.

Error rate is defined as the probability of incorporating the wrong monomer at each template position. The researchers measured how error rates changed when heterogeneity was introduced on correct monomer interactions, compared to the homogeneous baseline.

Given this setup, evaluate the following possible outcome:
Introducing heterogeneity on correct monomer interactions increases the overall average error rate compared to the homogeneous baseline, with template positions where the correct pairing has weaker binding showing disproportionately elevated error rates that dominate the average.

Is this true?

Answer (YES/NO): NO